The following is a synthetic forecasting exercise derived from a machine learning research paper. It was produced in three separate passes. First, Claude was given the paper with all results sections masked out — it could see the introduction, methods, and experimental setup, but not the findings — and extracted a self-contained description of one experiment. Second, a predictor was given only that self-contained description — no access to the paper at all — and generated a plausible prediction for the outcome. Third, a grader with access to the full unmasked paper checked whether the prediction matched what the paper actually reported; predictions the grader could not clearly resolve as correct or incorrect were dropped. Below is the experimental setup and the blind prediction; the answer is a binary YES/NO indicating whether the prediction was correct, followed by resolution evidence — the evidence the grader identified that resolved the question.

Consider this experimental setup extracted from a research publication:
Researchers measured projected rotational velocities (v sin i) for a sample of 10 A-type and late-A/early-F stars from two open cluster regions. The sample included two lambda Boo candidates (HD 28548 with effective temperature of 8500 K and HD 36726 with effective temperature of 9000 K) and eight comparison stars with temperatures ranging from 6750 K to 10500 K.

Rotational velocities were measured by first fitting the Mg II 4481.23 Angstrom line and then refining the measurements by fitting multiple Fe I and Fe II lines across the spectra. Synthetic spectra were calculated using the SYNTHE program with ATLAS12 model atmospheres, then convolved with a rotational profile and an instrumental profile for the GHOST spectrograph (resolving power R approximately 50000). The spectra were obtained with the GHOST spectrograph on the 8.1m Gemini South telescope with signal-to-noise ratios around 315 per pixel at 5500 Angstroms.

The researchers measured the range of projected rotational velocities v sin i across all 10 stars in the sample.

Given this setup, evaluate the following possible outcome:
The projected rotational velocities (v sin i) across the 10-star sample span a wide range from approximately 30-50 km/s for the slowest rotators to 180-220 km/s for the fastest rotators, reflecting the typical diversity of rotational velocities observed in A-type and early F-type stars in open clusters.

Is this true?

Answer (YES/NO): NO